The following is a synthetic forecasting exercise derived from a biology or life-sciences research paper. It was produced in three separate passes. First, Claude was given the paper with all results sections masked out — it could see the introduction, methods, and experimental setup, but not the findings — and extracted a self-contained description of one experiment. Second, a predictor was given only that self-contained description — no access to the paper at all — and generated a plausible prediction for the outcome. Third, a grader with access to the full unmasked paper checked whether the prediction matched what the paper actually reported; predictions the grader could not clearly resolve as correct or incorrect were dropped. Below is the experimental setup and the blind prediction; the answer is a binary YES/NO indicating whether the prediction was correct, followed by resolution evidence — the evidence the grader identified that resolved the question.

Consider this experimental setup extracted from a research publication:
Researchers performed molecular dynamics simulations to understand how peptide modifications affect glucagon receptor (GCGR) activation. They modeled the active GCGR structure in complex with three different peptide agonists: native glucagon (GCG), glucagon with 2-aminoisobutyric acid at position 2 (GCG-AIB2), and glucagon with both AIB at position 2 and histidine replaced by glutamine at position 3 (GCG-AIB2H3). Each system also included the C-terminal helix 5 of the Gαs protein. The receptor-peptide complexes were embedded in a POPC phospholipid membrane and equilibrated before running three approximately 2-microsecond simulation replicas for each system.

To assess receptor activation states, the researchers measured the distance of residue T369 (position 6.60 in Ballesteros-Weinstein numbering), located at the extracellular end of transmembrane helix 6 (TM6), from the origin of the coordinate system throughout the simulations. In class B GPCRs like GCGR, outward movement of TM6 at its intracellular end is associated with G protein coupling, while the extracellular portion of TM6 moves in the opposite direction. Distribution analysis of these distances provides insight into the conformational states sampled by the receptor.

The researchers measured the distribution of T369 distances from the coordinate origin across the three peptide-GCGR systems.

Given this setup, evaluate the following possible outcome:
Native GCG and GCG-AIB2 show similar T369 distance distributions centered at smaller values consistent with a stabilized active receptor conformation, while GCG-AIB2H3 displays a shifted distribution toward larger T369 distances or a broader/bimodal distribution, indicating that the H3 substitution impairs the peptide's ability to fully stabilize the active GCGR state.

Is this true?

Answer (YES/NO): NO